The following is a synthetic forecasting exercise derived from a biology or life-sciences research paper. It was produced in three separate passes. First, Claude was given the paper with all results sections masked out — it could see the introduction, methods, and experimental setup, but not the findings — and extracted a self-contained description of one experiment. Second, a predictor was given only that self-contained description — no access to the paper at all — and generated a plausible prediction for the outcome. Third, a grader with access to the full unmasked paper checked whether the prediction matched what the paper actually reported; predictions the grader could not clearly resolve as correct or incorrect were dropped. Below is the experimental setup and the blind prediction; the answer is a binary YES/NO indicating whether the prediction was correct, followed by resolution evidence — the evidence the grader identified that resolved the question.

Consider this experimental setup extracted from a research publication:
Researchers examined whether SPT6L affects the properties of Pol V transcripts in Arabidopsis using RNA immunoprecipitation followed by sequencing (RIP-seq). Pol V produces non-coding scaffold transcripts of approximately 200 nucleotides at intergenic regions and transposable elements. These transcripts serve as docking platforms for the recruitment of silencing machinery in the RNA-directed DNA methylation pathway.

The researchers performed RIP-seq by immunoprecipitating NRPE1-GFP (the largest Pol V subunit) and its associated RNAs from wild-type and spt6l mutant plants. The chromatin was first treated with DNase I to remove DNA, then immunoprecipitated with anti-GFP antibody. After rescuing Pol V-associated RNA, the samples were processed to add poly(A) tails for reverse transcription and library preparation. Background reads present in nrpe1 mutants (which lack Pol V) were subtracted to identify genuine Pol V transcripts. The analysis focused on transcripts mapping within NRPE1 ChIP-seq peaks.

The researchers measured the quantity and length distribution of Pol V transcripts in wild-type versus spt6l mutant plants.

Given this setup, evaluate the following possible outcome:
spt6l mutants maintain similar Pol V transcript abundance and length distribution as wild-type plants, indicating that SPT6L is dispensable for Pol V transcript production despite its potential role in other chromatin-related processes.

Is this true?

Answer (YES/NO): NO